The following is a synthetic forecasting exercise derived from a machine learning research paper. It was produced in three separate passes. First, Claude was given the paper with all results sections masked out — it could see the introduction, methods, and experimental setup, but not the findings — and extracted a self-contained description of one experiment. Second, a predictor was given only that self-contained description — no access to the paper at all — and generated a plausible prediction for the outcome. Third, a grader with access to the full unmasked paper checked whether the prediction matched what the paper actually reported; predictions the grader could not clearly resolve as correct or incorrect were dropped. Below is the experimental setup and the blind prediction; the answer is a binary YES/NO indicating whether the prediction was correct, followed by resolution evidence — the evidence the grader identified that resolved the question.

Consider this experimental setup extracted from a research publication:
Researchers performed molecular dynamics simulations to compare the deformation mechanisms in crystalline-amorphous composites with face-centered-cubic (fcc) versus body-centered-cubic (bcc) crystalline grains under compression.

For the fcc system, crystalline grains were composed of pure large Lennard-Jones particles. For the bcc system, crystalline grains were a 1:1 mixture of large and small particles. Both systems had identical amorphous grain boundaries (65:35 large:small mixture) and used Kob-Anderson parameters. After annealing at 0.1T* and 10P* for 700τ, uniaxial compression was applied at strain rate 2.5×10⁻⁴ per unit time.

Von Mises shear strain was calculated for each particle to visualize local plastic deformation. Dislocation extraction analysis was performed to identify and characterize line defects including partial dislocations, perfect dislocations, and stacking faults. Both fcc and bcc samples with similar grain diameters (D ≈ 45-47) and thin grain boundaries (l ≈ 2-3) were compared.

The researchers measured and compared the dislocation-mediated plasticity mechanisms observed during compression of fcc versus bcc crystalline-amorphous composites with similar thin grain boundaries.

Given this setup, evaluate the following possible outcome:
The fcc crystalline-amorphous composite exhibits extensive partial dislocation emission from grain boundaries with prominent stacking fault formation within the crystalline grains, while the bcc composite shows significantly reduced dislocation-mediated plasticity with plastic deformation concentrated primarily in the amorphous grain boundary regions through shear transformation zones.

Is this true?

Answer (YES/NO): YES